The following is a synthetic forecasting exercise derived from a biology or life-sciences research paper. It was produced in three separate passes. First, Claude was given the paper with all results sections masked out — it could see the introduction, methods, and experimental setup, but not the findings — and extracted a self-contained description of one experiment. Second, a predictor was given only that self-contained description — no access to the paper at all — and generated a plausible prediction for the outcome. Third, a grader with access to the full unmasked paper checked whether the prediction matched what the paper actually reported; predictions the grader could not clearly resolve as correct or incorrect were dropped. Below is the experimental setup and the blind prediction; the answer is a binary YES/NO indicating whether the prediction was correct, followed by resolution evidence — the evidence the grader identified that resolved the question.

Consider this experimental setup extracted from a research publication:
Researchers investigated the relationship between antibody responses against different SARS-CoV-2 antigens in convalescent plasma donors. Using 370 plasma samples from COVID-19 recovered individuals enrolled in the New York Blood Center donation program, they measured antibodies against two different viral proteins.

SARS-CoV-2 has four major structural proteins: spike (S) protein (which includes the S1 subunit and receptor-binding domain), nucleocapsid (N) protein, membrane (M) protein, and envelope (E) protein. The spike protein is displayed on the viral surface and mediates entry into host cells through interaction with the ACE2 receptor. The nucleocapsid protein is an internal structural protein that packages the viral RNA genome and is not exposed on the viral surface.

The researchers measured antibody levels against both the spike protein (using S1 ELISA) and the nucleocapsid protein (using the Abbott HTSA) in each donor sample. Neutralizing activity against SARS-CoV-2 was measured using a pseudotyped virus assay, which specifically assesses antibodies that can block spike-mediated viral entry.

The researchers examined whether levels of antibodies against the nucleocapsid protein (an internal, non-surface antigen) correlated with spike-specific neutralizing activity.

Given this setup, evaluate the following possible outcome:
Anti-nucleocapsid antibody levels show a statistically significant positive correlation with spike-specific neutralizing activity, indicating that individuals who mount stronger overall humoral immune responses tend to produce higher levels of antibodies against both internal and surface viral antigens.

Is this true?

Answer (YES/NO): YES